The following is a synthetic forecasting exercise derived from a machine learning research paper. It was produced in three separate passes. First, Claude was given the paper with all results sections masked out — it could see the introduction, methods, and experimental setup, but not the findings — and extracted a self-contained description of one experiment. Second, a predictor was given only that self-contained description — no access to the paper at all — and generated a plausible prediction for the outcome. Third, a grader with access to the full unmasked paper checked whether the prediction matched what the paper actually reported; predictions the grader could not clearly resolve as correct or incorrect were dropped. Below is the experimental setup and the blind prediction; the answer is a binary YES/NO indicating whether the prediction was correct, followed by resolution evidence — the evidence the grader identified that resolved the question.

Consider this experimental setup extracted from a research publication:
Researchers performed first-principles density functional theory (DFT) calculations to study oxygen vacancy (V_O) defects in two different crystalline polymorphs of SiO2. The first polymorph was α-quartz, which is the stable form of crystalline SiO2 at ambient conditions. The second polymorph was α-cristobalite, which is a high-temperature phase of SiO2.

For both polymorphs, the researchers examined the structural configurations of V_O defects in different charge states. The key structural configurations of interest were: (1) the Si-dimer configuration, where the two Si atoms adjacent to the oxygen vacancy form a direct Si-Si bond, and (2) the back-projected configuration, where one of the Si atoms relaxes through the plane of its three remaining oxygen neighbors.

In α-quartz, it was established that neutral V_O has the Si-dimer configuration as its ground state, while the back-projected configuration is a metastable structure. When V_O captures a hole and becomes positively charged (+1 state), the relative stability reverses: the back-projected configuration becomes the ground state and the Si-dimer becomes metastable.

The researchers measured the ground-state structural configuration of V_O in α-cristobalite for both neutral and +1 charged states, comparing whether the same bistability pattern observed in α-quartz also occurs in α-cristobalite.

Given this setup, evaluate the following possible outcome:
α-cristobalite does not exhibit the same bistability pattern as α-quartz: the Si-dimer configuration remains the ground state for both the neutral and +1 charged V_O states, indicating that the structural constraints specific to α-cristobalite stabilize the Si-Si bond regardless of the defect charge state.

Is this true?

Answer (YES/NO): YES